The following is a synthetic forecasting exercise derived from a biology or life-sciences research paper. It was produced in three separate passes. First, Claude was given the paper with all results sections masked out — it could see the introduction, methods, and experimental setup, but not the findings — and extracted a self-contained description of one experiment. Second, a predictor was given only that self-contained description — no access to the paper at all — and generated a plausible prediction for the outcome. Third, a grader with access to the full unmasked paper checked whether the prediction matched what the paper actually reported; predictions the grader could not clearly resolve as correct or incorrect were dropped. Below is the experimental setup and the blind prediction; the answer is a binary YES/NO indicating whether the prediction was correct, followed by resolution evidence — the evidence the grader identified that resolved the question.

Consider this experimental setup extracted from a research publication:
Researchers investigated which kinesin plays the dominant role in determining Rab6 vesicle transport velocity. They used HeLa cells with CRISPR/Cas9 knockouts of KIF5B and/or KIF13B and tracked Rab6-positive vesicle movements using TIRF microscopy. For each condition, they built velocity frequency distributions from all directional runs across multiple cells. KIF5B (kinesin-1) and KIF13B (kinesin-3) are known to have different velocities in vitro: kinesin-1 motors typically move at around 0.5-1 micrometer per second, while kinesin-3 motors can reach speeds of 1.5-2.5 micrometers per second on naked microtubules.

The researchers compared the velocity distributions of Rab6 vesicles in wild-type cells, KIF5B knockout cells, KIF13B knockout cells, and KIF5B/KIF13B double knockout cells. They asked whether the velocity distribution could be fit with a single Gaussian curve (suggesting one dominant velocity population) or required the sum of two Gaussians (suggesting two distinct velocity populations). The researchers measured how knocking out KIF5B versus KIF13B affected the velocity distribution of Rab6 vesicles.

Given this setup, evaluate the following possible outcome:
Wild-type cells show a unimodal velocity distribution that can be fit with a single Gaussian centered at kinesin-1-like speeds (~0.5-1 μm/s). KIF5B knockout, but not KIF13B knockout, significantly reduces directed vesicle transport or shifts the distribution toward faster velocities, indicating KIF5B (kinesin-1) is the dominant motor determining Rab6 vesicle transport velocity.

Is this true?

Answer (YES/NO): NO